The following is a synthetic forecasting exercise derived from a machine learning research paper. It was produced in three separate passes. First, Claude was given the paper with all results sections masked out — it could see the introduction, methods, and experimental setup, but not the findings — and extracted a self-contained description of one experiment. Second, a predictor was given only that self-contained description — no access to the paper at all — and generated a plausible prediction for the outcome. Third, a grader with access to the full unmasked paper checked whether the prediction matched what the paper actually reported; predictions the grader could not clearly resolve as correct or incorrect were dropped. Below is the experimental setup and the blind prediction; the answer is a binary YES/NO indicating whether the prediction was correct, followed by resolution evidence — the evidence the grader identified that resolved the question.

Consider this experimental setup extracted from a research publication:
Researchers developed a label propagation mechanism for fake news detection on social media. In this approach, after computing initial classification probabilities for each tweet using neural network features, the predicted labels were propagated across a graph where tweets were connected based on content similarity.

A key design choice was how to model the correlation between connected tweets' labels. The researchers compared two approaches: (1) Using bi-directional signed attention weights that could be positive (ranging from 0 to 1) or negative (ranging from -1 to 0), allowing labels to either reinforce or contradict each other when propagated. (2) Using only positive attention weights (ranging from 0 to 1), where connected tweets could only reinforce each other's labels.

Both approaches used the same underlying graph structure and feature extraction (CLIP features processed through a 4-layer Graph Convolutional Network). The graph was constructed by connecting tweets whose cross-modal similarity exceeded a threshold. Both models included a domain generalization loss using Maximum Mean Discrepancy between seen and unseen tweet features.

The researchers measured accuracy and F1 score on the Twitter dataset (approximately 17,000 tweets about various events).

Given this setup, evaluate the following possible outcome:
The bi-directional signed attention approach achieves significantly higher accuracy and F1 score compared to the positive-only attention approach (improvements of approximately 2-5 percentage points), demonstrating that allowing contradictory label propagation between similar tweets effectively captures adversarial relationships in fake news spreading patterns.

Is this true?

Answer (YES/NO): YES